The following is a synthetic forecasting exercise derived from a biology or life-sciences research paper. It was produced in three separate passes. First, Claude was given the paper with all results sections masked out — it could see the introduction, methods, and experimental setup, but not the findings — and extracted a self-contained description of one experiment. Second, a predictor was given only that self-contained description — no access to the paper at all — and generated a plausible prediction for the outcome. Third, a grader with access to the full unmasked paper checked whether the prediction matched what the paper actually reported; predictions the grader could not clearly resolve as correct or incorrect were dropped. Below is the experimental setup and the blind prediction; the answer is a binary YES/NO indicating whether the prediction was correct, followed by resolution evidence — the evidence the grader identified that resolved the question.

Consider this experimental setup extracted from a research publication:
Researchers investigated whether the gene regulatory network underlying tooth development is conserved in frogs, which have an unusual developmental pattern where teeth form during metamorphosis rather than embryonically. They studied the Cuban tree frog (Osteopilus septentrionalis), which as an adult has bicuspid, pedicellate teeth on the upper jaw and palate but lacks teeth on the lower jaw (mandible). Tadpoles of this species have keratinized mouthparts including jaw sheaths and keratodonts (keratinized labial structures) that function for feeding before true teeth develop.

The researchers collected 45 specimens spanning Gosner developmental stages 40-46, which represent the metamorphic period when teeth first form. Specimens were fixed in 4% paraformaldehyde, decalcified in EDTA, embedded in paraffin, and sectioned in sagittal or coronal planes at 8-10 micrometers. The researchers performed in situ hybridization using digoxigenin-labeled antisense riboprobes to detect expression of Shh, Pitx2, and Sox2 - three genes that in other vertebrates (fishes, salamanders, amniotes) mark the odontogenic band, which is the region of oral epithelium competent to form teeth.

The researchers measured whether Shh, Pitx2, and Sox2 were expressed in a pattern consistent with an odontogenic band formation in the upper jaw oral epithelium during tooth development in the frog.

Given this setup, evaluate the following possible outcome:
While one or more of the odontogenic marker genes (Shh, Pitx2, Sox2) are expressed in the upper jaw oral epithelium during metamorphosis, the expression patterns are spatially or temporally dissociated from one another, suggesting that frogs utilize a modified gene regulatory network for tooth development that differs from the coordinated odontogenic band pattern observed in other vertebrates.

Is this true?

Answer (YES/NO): NO